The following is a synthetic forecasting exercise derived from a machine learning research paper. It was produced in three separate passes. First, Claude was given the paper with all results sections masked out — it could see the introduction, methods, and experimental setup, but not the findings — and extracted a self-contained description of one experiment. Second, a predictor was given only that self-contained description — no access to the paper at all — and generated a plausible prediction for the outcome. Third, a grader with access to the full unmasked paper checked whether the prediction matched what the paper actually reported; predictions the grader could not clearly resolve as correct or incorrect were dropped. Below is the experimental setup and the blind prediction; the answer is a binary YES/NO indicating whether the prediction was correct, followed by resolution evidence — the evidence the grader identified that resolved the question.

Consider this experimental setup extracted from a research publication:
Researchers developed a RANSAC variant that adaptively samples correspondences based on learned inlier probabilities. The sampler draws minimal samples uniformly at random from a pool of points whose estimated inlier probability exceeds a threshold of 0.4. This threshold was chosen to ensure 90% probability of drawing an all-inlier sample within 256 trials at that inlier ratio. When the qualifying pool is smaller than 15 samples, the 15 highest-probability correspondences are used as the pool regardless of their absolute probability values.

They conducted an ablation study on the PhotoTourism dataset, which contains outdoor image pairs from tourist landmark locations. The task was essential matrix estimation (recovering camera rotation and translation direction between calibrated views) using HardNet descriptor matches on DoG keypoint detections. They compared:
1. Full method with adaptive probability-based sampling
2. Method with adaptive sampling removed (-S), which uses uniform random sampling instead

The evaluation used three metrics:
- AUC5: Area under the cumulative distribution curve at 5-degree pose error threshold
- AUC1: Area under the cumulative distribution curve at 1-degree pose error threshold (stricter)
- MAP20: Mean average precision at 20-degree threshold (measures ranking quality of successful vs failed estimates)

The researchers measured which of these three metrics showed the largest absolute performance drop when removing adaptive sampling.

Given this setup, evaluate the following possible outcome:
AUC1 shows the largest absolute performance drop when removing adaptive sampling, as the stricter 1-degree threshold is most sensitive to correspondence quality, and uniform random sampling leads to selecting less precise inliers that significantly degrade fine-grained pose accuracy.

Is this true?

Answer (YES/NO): NO